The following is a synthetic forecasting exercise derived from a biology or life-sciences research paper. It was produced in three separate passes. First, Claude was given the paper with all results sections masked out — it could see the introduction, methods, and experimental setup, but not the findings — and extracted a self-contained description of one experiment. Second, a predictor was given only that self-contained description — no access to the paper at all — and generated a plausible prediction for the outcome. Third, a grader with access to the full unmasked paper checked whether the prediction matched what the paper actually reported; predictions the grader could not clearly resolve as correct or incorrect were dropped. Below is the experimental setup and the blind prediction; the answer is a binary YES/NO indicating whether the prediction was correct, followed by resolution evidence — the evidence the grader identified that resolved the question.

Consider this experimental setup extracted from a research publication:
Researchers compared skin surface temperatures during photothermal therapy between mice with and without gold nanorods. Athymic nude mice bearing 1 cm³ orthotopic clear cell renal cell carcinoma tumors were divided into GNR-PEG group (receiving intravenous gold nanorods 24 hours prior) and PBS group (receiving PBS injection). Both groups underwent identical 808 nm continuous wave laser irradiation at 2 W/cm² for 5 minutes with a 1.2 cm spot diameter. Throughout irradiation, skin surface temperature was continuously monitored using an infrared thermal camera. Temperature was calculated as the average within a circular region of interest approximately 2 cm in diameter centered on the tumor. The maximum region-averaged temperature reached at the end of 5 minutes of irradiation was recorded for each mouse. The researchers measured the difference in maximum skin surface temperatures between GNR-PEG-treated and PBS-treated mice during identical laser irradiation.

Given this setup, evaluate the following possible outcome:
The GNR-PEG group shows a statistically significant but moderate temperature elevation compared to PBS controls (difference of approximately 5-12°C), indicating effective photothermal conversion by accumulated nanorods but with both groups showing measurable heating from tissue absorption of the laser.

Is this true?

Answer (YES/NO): YES